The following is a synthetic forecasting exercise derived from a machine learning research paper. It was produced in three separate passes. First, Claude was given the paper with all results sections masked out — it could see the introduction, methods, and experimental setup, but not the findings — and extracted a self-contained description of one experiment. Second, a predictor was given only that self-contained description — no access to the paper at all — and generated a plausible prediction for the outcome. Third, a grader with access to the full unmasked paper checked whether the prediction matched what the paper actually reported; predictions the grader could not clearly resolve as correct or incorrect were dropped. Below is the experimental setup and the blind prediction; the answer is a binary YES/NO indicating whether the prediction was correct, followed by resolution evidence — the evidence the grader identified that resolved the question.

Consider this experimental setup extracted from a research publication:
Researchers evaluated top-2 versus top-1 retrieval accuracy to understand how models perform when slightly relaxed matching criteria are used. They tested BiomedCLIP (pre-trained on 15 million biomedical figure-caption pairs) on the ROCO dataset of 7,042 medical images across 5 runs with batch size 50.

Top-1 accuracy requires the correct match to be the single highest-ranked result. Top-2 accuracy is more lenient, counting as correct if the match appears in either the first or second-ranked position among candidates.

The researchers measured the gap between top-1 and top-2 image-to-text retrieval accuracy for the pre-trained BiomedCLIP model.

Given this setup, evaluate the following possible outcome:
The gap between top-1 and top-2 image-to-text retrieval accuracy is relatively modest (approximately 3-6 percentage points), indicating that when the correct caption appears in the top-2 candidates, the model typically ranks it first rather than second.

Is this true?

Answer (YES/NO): NO